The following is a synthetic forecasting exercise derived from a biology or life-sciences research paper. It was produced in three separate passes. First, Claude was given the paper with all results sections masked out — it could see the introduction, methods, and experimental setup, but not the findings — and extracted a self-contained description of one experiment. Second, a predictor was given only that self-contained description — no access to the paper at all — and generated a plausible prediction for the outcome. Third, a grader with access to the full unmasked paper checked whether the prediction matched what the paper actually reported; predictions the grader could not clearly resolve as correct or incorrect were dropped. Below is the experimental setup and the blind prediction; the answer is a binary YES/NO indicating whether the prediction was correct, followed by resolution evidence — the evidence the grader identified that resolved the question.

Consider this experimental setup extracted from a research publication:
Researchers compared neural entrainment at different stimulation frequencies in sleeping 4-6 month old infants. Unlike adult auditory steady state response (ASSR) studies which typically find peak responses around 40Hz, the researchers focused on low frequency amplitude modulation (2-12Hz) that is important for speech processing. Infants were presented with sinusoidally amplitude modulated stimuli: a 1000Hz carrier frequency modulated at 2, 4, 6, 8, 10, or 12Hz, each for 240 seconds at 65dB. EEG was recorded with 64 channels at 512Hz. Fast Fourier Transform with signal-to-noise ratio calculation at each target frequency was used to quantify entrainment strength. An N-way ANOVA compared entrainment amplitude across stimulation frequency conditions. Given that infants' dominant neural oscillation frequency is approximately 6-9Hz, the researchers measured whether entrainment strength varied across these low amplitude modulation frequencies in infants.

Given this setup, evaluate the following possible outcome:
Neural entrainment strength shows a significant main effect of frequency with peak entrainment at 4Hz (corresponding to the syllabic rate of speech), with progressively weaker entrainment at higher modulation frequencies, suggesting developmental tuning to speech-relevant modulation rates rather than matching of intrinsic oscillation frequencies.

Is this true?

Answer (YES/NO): NO